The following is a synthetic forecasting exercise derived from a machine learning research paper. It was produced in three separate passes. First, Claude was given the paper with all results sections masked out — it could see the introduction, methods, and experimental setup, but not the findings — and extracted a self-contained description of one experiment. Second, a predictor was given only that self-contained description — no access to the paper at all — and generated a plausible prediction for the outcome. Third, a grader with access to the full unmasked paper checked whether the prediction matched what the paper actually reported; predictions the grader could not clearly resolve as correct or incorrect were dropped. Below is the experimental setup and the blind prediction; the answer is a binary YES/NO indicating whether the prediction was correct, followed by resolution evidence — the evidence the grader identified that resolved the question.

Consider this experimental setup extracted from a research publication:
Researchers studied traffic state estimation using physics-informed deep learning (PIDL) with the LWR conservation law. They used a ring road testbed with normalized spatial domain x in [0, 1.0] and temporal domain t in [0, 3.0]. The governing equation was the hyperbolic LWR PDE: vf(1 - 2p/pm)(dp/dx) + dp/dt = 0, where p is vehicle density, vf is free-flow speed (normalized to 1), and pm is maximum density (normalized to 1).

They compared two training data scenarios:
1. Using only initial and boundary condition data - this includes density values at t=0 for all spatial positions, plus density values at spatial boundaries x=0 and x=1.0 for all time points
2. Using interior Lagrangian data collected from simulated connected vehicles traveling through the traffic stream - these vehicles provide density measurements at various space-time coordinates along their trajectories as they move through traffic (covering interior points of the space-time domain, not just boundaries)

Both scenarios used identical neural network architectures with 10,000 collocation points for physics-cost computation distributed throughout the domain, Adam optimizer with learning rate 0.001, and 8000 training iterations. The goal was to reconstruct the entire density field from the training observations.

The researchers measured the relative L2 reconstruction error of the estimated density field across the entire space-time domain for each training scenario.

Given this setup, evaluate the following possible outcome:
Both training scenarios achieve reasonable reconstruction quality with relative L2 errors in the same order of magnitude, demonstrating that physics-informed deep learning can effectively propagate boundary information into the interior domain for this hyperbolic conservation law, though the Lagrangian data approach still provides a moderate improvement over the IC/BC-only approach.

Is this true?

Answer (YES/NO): NO